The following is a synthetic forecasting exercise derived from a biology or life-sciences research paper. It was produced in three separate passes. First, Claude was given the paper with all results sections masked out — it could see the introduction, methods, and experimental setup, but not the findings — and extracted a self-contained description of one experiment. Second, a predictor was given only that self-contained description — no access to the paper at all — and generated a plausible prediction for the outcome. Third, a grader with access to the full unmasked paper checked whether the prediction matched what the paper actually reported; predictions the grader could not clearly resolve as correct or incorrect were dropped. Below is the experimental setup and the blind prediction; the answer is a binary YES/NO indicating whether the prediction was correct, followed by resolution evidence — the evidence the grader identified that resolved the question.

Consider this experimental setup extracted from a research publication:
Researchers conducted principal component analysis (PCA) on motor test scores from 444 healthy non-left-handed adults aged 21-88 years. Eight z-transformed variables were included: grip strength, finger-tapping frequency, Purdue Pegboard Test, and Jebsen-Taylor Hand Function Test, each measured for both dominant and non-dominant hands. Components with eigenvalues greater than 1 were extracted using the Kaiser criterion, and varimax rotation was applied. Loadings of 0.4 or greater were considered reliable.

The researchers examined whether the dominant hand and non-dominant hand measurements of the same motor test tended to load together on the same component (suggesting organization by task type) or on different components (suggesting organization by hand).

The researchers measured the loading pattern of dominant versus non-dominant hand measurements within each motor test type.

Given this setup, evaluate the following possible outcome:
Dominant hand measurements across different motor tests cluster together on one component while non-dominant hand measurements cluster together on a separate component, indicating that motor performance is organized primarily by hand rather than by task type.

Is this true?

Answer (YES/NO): NO